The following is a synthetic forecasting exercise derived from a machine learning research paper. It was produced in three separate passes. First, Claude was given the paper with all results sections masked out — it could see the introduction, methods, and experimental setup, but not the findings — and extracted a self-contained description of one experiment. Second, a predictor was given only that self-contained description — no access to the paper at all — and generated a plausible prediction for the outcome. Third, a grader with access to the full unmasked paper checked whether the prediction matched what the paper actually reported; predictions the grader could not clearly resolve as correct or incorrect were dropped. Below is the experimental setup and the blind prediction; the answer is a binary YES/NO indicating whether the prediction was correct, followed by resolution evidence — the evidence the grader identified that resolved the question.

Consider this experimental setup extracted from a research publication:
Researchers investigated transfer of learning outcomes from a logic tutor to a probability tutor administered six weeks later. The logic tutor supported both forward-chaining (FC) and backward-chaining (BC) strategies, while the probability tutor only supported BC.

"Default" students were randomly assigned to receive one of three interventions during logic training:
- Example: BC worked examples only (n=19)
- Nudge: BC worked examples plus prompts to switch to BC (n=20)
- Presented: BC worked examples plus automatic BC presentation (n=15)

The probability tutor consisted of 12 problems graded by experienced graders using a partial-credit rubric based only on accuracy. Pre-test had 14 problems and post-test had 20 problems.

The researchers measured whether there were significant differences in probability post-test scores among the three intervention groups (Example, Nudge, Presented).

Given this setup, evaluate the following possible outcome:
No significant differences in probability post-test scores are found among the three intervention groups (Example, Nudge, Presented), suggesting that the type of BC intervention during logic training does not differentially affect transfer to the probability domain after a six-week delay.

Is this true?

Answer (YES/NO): NO